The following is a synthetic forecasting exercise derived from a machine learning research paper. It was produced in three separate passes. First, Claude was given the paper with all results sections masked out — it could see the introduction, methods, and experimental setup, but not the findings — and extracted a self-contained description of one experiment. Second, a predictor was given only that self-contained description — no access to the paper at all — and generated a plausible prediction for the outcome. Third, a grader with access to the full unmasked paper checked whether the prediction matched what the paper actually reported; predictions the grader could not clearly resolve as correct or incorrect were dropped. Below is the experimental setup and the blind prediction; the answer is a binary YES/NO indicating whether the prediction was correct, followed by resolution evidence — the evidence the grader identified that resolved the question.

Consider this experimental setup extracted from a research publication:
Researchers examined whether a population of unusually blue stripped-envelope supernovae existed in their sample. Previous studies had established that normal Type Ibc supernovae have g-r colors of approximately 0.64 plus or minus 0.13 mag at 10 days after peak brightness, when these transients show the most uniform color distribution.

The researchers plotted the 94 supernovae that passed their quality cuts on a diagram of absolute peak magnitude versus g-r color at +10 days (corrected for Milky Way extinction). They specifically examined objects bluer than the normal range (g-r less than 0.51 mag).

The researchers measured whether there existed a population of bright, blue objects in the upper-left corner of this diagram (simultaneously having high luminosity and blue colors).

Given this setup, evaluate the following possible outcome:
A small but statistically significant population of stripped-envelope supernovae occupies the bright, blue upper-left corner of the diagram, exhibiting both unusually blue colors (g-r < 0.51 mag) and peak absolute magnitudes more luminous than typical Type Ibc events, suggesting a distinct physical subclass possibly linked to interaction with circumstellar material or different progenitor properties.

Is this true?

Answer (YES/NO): NO